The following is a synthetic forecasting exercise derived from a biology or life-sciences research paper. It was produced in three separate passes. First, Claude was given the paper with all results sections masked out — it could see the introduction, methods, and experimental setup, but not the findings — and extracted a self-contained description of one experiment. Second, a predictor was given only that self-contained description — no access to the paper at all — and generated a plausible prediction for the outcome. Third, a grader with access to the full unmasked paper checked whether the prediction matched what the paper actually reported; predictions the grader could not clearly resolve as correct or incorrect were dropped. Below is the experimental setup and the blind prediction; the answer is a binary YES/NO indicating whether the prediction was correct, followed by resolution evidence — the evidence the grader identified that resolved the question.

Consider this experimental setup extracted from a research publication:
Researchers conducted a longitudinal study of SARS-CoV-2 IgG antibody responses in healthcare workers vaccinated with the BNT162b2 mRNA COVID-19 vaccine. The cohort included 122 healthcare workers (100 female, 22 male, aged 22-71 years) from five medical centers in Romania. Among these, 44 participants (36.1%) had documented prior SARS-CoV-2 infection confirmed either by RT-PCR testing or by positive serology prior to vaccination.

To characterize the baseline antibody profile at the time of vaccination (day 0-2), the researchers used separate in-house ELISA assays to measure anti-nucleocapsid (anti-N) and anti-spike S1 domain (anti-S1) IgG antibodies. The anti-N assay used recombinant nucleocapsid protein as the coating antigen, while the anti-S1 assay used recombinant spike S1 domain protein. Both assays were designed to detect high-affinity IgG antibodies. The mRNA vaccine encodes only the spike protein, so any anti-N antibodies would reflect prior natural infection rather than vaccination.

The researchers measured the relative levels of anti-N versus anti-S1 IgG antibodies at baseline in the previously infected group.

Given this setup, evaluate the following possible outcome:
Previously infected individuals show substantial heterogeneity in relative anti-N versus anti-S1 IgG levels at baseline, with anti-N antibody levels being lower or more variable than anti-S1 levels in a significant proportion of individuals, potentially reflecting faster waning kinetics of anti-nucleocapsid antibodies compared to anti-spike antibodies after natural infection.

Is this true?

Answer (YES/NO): NO